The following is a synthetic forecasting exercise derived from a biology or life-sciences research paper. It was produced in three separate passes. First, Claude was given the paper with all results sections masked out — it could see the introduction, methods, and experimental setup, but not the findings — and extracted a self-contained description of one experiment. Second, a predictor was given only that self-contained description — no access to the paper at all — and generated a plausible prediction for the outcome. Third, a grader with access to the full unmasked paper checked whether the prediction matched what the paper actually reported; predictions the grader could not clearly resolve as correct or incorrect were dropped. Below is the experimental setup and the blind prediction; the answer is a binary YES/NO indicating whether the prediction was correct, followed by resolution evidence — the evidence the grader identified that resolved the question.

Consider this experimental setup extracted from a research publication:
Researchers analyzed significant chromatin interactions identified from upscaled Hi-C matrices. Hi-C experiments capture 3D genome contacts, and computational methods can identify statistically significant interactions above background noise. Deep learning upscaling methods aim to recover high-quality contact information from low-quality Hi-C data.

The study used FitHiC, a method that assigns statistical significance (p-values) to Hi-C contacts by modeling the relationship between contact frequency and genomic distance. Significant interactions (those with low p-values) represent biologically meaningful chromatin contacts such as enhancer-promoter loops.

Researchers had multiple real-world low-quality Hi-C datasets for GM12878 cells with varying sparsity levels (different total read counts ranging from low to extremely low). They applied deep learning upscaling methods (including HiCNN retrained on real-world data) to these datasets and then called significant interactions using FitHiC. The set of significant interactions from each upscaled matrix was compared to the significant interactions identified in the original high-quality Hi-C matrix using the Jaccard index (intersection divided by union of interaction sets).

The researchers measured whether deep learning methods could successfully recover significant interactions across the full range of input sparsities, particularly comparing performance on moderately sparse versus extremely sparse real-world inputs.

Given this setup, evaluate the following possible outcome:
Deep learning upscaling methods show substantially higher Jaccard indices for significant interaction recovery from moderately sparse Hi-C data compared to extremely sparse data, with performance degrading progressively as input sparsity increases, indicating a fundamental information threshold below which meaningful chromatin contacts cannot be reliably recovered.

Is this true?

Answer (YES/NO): YES